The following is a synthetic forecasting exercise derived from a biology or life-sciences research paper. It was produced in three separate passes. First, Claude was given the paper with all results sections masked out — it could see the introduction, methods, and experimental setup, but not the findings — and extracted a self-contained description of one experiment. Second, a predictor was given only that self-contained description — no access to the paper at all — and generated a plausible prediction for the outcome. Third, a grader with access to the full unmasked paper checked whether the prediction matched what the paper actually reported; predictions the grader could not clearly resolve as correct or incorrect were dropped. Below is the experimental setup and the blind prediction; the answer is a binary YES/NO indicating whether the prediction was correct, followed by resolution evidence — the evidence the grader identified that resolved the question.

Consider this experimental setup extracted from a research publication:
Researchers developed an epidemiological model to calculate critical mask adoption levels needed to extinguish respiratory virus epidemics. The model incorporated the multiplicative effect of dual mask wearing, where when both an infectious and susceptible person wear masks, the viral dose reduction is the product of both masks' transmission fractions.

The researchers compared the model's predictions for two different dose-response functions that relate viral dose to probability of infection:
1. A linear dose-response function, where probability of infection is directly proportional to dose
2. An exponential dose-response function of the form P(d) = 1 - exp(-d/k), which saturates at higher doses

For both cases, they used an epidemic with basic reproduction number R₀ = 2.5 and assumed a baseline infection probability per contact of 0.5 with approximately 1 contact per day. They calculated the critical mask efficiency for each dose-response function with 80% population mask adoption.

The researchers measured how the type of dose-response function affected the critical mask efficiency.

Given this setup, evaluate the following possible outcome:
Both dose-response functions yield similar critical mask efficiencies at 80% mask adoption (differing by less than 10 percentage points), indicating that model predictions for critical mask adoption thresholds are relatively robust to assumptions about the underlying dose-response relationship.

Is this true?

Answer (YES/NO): YES